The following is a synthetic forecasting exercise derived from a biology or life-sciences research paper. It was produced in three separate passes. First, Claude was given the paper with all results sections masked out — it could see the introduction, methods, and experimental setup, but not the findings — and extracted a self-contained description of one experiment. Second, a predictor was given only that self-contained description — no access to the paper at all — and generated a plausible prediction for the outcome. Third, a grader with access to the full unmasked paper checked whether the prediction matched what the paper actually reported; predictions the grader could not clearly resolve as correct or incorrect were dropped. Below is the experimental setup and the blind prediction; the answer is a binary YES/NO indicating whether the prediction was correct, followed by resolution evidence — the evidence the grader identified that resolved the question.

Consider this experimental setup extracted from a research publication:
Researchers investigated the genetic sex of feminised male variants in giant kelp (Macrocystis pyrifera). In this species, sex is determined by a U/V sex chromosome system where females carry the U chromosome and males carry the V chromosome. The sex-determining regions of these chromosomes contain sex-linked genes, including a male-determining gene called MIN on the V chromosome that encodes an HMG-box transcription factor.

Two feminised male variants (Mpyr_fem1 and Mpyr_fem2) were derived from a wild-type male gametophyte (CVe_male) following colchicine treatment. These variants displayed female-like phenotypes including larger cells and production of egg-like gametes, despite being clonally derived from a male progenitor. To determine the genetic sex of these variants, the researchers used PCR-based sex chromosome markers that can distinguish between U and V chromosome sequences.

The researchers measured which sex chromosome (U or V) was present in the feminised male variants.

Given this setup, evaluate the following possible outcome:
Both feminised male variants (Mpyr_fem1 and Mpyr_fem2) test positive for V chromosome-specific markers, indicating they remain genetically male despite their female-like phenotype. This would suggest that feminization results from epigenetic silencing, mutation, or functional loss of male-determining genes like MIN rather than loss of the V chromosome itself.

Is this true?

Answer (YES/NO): YES